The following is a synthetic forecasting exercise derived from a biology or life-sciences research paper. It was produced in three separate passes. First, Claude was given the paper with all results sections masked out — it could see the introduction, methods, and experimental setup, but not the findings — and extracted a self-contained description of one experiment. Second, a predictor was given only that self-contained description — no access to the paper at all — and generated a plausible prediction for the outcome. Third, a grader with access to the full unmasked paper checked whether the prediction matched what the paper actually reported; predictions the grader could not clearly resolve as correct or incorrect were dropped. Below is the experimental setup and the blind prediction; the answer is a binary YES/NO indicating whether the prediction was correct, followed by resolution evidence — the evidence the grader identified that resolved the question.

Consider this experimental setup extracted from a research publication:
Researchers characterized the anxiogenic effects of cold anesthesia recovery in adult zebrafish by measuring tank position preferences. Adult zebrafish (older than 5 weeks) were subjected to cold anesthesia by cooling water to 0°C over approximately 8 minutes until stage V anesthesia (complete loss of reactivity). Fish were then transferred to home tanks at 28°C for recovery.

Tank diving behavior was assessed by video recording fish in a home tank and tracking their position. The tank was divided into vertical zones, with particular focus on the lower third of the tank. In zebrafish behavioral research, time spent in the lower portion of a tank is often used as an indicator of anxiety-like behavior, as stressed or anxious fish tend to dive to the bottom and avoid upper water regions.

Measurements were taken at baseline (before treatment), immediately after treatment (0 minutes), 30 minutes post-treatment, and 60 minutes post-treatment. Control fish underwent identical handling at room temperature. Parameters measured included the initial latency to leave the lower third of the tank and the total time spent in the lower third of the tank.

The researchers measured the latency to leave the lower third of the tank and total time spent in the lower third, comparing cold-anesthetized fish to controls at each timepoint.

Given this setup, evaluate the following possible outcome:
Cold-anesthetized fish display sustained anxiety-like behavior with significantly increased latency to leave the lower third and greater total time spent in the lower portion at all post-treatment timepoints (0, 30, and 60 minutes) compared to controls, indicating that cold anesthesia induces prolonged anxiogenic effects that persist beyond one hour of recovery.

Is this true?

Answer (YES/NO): NO